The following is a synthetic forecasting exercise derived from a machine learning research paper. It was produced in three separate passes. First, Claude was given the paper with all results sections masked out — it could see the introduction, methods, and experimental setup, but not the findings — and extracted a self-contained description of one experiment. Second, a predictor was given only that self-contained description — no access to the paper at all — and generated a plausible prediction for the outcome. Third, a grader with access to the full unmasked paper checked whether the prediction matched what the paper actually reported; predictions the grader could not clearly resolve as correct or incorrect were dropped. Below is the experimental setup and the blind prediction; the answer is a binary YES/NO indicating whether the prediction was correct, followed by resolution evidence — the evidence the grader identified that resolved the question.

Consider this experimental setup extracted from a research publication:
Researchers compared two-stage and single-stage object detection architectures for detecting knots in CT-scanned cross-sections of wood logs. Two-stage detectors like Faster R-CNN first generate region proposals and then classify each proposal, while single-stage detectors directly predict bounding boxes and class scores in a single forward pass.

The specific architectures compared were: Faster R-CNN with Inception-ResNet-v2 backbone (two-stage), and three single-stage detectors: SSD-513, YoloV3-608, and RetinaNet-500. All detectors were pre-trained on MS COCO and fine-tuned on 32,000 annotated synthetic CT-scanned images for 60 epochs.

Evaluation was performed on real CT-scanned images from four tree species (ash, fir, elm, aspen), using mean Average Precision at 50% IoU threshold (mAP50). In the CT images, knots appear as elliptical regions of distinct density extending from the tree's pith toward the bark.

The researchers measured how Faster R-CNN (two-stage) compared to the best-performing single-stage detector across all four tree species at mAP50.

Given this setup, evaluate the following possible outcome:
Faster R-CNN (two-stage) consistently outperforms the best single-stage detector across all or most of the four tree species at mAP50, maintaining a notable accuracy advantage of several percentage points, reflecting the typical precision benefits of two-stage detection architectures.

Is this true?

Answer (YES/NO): NO